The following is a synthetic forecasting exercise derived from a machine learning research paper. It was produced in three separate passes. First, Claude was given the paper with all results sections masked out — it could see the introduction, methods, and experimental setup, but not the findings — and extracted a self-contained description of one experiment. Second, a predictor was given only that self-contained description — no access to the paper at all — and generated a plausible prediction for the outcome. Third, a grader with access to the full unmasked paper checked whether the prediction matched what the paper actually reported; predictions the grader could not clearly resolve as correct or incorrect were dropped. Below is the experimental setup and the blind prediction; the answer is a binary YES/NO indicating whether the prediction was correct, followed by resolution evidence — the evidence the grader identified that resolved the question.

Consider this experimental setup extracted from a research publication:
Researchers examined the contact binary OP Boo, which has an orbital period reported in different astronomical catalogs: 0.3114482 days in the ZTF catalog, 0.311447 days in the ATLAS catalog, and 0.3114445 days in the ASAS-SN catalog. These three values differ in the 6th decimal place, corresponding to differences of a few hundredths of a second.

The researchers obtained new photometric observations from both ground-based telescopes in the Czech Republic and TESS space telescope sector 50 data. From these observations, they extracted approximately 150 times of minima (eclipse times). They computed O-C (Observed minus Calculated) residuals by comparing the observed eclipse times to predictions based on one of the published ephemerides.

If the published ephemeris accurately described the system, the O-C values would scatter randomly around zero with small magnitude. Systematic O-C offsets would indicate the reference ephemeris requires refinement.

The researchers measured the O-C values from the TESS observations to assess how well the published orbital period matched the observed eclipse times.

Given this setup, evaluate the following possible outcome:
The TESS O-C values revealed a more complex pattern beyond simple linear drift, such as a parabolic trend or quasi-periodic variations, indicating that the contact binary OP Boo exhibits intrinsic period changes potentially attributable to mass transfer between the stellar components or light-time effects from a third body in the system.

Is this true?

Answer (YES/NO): NO